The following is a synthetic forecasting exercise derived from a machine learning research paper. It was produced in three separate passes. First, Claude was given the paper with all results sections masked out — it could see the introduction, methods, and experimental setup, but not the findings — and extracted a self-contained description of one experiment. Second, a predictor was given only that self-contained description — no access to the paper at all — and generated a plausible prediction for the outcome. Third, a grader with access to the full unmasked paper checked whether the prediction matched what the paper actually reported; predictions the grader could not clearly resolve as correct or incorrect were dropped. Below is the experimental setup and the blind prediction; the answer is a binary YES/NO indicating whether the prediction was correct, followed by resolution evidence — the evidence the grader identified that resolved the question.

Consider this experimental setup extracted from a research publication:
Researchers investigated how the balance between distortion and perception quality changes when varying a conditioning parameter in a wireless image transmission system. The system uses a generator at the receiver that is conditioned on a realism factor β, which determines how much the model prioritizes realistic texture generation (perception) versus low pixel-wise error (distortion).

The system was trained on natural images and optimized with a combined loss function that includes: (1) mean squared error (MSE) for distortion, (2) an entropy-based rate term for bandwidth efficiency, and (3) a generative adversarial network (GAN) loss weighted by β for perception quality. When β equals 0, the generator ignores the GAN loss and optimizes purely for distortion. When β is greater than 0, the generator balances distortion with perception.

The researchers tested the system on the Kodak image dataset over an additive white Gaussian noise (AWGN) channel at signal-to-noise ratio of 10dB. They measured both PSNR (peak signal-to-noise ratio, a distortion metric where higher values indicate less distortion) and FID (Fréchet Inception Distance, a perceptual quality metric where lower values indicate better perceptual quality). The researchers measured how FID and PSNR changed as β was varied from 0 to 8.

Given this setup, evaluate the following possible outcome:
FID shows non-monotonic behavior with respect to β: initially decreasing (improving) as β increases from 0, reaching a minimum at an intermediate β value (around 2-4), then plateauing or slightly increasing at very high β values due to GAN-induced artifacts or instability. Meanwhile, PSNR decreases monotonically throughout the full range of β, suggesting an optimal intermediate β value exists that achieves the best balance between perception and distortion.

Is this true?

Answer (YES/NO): NO